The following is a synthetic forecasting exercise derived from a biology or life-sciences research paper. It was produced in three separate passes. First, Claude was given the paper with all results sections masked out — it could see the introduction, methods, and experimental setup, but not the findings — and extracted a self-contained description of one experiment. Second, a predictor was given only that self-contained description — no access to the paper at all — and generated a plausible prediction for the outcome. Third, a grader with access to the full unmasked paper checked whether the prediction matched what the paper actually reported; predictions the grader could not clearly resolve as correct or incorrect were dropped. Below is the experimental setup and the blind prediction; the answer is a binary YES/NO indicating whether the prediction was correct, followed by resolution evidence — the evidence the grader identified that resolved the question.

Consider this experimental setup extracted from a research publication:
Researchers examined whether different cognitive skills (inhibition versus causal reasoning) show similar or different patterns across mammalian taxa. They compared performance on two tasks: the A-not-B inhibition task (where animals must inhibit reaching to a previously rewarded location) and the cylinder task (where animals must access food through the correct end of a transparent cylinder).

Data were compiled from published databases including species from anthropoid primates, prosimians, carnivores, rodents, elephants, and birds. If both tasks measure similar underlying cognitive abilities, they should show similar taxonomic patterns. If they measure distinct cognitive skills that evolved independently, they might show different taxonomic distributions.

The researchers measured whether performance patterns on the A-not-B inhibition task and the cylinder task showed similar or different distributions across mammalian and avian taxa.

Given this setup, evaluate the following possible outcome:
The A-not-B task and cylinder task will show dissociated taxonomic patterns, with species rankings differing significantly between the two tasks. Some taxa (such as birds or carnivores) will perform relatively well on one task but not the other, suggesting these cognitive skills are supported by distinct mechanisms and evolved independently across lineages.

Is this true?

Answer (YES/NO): YES